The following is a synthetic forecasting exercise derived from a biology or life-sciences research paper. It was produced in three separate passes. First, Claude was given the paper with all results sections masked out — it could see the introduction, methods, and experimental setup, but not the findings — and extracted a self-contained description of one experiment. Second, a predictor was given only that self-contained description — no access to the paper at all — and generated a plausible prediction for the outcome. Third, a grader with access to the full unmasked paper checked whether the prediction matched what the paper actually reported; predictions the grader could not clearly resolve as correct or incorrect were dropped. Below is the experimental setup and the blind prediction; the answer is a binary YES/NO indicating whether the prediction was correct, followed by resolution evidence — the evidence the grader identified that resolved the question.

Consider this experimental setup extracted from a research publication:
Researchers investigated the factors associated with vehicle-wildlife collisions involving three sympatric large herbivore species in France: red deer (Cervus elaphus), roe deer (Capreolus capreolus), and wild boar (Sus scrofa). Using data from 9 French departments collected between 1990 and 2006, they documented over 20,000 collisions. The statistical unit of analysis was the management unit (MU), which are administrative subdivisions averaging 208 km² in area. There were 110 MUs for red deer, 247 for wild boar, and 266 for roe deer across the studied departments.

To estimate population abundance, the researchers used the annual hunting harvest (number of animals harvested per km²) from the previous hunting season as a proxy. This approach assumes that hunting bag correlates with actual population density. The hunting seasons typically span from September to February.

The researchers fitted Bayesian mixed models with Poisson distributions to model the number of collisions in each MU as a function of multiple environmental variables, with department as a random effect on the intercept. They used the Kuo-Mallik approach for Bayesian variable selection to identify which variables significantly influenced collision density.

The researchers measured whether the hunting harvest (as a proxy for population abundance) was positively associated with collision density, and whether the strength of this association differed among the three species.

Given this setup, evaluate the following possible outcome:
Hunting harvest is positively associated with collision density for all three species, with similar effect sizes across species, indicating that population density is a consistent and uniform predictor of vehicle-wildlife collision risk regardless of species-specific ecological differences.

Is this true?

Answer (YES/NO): NO